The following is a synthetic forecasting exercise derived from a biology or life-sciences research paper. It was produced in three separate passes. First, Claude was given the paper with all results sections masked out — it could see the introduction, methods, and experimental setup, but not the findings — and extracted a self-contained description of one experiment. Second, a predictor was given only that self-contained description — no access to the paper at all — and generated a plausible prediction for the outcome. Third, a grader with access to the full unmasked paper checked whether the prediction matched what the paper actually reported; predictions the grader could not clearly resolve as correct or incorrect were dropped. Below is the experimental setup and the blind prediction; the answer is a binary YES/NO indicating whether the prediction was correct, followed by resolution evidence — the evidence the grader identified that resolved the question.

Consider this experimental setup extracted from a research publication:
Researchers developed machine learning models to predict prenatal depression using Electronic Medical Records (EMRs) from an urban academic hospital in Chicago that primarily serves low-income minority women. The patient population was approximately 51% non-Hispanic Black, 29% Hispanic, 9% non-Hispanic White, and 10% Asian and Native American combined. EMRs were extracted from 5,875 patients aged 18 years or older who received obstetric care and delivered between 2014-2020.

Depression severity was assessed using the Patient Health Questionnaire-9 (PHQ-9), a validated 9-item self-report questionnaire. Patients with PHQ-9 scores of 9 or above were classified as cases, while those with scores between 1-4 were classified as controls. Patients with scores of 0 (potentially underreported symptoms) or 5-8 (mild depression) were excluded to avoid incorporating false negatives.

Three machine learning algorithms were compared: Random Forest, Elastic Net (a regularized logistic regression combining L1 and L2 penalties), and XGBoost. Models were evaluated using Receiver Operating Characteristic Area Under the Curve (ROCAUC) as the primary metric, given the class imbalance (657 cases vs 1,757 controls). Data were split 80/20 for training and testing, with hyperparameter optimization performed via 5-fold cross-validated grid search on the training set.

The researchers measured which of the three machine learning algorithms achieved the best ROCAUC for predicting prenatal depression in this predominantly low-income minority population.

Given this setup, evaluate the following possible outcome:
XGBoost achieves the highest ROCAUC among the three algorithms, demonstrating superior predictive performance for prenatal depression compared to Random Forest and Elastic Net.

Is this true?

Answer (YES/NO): NO